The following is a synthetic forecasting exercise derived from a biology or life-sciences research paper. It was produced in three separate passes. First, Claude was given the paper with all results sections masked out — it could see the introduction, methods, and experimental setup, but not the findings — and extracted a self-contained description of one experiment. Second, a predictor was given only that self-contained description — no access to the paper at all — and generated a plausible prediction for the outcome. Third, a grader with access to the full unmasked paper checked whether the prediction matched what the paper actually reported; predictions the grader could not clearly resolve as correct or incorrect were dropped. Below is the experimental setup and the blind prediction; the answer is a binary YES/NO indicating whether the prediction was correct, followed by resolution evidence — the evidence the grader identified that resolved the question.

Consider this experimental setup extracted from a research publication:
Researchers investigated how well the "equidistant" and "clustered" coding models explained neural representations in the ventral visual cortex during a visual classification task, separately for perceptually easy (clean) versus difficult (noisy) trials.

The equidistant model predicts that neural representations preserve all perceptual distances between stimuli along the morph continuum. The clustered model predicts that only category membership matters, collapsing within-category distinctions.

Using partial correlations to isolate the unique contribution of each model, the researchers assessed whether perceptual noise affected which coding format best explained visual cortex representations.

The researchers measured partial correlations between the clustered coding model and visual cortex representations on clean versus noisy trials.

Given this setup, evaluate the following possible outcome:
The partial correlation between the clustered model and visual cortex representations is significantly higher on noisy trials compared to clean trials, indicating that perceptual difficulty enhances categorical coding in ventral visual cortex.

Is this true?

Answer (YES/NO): NO